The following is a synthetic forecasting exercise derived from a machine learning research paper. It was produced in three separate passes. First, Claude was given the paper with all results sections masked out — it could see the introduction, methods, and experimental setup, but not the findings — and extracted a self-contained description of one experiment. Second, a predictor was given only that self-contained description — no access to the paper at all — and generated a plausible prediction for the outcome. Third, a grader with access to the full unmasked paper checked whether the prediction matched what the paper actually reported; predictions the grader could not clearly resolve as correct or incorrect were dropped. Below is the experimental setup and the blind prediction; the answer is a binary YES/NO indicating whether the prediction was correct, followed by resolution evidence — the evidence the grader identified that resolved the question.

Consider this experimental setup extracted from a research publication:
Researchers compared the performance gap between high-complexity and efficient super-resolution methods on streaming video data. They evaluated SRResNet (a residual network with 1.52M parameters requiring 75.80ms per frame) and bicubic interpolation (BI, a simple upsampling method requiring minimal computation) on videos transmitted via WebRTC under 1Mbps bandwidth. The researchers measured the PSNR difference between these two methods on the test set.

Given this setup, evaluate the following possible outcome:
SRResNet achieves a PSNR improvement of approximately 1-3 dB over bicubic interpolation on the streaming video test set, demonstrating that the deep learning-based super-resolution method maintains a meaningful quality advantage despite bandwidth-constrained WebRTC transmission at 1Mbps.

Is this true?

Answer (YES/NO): NO